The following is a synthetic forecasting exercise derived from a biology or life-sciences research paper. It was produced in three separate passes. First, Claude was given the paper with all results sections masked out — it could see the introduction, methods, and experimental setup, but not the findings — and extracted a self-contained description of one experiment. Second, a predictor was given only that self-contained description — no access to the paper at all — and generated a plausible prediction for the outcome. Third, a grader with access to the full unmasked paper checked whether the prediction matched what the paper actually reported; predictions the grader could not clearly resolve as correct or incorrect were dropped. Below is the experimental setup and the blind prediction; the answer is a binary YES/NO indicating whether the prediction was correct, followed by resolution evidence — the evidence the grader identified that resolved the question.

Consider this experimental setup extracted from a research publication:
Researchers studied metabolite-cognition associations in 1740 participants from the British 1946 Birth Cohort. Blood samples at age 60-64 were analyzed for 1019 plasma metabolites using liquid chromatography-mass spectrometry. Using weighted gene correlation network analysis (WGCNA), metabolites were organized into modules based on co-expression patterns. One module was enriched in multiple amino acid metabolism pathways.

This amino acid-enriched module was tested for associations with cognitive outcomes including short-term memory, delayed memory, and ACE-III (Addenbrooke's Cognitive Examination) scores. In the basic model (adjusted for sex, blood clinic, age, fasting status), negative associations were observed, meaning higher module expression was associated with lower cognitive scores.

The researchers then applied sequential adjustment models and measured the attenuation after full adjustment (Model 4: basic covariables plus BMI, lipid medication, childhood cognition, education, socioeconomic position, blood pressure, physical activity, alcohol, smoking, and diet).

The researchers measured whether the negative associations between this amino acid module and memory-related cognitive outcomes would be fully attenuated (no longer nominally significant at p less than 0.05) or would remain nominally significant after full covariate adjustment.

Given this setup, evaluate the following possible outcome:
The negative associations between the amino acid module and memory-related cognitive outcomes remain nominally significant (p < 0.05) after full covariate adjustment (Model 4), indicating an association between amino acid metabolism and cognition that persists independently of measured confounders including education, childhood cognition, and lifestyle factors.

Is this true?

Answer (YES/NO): YES